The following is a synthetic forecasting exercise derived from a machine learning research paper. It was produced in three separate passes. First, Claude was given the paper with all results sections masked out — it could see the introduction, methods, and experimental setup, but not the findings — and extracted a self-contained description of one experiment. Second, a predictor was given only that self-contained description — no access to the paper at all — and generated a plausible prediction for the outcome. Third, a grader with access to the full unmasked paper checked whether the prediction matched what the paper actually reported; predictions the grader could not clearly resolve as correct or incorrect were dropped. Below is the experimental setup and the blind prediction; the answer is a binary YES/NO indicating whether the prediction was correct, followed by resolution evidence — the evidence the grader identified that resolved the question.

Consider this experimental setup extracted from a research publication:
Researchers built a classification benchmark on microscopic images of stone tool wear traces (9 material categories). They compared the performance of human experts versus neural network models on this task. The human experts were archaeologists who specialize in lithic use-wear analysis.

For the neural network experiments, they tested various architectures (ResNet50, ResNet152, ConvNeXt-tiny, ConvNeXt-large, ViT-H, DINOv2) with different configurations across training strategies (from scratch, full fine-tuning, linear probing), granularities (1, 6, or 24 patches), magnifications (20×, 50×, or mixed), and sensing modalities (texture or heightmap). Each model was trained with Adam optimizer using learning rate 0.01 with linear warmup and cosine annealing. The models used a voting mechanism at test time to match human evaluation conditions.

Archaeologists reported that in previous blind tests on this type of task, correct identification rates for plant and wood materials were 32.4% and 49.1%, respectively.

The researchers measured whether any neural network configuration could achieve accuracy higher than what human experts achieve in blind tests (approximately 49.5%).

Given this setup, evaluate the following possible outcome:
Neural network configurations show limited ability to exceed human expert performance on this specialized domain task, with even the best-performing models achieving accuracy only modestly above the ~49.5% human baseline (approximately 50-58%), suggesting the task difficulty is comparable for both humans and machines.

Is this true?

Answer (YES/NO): NO